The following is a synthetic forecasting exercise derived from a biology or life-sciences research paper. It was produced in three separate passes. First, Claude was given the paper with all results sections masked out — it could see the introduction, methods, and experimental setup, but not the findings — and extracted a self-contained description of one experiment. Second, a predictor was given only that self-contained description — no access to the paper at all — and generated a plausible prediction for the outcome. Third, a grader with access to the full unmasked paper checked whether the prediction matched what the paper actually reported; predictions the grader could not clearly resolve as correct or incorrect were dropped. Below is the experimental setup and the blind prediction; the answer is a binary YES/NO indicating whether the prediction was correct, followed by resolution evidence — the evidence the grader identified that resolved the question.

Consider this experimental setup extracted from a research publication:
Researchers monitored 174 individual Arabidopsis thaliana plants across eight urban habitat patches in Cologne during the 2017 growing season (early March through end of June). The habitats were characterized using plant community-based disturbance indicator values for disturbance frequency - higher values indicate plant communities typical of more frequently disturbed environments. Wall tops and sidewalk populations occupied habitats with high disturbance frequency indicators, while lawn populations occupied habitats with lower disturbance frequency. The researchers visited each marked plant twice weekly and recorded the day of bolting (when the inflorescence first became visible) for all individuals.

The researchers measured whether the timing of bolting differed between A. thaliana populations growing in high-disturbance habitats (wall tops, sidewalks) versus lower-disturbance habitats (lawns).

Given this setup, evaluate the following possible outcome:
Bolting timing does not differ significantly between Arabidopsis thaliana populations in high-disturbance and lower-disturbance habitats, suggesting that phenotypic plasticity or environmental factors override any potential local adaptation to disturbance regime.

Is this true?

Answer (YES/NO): NO